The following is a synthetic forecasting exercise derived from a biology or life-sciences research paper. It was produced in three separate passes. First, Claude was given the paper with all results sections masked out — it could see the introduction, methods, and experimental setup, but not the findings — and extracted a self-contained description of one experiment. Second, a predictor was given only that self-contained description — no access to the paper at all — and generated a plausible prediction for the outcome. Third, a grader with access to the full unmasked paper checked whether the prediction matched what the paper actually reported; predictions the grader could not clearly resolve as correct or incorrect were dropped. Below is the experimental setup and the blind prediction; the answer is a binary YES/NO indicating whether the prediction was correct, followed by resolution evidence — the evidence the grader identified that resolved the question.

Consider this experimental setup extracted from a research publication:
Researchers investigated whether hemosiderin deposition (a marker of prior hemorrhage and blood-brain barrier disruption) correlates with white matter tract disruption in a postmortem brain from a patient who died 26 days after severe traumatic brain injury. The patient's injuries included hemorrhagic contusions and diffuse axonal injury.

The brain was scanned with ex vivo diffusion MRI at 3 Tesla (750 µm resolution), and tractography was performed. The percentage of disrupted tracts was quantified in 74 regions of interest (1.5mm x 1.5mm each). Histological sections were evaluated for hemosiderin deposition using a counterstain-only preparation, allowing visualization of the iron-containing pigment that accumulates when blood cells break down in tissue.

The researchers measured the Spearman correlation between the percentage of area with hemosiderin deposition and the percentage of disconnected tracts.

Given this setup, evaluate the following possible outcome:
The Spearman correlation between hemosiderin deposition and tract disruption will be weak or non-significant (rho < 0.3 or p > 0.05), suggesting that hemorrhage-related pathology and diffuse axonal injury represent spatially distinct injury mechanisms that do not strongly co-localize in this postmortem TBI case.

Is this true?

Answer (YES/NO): YES